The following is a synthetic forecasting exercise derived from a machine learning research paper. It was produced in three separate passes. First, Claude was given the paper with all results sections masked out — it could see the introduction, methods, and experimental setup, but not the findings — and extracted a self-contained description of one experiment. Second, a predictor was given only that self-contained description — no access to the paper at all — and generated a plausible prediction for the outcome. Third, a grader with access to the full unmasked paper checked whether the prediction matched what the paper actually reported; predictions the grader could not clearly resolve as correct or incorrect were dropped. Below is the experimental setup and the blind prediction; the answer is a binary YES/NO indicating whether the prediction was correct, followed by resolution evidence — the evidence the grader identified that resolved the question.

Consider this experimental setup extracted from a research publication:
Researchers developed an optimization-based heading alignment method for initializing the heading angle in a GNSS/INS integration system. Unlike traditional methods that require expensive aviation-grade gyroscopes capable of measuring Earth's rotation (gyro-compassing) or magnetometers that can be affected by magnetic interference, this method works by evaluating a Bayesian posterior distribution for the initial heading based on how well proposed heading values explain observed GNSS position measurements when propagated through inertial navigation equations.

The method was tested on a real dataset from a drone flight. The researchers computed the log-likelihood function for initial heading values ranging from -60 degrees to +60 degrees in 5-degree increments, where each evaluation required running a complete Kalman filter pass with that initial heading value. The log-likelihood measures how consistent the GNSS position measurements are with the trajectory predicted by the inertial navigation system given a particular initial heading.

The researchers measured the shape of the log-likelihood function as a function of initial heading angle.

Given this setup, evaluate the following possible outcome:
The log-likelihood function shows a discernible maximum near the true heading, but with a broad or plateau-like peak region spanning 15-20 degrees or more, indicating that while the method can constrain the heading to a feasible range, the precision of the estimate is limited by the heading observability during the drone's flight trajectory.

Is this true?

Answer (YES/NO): NO